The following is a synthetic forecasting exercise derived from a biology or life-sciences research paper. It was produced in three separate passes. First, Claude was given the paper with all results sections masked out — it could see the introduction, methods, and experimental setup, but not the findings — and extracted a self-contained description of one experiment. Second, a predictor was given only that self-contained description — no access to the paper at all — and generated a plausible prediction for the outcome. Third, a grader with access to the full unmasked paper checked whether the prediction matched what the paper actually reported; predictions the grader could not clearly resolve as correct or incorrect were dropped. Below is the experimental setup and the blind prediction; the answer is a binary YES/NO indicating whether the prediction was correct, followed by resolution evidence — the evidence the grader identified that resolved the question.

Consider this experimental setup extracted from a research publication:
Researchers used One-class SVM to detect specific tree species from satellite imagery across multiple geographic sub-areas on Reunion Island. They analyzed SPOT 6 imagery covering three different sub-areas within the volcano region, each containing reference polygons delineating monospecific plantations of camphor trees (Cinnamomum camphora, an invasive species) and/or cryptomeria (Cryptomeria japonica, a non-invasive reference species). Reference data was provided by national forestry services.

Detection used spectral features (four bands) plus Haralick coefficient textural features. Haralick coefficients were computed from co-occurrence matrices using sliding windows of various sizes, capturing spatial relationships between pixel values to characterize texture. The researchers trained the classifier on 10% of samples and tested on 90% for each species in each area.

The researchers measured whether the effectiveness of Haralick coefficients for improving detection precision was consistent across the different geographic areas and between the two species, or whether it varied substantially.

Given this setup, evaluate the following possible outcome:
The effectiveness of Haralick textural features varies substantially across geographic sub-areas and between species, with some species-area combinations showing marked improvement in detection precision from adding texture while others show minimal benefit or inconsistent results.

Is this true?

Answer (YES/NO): YES